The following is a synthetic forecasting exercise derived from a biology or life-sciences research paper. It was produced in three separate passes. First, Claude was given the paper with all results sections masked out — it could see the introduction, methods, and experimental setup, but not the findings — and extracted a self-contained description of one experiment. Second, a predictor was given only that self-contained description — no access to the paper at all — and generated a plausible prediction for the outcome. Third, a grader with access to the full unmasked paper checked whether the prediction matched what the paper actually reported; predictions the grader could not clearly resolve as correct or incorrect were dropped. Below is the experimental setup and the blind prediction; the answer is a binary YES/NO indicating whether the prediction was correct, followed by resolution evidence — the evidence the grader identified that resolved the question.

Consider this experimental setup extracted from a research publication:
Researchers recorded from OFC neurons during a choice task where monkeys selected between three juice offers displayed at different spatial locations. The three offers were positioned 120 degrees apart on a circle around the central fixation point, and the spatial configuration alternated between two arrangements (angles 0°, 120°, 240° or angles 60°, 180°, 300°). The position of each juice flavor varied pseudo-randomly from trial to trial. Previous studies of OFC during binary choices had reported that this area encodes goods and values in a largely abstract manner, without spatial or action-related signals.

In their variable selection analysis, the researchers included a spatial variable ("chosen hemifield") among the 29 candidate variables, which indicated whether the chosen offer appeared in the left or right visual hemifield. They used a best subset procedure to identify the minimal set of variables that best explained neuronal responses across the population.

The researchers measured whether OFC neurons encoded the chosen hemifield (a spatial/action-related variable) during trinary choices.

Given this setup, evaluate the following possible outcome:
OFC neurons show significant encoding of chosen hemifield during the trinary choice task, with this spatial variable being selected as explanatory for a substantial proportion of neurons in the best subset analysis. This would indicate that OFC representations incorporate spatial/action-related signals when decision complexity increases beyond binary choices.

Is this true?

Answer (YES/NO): YES